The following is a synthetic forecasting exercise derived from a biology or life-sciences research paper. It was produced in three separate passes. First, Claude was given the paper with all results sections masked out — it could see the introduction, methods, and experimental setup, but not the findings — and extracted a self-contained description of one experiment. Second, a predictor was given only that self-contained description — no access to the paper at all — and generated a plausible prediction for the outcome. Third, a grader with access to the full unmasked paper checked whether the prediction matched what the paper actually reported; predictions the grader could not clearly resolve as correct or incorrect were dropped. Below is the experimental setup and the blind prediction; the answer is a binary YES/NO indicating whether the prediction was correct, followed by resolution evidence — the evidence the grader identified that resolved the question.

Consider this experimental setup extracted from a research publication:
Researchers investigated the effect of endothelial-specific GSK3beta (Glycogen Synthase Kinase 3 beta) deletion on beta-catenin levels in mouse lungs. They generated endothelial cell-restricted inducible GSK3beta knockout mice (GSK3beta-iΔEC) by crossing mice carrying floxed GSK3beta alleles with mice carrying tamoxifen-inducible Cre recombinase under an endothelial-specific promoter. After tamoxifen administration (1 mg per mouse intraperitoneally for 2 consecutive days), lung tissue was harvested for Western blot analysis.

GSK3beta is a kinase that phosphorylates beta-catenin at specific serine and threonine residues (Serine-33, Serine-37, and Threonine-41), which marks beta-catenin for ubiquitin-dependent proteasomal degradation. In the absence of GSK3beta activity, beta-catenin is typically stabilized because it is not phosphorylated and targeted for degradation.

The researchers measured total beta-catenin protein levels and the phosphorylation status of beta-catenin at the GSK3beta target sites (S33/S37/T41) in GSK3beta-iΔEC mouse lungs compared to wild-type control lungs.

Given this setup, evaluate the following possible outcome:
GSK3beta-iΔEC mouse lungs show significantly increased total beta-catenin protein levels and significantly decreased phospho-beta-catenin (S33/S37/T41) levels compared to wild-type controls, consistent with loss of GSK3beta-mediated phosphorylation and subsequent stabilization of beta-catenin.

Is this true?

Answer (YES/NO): YES